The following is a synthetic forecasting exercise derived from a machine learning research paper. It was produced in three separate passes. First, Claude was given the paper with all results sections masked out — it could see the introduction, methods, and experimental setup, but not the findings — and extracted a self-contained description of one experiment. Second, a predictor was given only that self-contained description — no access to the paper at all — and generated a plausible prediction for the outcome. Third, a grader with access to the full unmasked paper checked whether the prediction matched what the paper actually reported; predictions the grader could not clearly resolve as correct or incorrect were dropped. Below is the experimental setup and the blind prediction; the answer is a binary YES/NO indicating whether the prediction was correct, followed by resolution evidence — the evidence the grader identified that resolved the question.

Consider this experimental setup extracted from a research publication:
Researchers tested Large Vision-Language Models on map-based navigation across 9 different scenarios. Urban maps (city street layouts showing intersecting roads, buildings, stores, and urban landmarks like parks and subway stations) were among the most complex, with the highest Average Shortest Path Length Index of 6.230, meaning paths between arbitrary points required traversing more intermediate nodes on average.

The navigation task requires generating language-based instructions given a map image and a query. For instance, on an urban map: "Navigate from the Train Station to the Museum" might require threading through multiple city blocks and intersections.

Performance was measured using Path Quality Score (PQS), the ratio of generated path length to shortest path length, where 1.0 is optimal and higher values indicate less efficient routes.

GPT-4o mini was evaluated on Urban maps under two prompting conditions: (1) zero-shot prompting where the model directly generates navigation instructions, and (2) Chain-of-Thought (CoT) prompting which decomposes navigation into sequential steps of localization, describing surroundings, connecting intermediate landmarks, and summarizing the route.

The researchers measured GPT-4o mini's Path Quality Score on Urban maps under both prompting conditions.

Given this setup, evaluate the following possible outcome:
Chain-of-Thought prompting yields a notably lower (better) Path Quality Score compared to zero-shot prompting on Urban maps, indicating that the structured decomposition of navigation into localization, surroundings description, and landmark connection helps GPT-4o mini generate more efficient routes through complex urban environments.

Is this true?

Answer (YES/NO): YES